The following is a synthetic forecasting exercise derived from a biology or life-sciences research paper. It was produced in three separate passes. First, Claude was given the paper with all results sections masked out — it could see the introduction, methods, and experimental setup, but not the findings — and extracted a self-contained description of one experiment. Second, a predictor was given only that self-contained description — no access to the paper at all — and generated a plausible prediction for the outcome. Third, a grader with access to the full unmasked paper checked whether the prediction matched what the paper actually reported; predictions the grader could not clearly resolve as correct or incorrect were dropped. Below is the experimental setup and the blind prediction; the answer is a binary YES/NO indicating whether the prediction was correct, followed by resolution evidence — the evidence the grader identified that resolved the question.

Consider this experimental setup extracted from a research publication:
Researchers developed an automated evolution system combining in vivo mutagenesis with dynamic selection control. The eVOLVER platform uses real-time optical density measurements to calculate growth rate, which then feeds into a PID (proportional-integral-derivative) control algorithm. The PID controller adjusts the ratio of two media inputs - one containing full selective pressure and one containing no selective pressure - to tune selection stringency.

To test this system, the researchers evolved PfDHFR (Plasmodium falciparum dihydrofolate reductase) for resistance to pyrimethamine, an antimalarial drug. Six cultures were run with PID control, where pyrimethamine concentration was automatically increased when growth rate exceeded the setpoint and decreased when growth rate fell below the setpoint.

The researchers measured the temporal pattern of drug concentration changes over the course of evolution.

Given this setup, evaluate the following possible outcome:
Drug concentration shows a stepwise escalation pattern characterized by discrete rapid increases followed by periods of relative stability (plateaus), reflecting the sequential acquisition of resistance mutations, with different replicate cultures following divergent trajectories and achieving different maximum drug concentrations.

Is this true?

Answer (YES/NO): NO